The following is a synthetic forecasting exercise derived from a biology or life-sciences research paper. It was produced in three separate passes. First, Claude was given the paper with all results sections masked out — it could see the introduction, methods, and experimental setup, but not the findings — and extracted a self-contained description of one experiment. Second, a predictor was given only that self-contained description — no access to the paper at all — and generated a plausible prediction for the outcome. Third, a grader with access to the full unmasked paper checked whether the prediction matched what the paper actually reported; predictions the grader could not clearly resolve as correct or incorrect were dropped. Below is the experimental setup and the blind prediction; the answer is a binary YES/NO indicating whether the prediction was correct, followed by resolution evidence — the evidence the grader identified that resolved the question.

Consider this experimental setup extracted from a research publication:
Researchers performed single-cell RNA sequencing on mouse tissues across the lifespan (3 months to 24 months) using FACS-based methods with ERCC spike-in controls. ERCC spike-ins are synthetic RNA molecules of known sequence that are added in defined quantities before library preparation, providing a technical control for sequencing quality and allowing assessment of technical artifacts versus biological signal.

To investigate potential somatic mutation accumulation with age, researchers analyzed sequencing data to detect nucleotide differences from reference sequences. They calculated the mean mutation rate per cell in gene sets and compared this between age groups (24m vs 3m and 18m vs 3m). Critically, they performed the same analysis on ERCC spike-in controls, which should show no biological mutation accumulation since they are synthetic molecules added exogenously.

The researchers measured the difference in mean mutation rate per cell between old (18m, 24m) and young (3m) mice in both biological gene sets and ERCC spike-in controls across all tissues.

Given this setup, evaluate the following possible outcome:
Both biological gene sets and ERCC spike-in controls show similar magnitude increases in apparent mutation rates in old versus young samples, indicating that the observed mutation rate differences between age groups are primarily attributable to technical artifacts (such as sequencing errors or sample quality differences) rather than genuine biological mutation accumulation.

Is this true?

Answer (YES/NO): NO